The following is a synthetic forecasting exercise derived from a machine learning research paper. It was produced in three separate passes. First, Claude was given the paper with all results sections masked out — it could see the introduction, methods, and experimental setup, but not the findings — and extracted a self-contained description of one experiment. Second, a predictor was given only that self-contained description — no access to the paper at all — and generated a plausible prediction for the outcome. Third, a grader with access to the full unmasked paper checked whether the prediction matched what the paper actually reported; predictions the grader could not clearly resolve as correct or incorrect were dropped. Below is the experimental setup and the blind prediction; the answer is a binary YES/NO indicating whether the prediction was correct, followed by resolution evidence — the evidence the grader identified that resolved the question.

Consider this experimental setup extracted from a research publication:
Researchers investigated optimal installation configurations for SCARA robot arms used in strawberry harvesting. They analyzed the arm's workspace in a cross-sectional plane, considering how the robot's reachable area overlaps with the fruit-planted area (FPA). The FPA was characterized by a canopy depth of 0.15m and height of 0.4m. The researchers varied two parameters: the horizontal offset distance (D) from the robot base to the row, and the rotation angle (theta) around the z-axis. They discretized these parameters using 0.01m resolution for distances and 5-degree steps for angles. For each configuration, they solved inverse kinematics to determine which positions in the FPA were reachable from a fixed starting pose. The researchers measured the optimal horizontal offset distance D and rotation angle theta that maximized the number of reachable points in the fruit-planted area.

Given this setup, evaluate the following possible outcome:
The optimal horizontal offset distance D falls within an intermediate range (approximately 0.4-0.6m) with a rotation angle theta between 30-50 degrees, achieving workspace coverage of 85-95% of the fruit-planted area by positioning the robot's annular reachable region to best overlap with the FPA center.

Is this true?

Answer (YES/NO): NO